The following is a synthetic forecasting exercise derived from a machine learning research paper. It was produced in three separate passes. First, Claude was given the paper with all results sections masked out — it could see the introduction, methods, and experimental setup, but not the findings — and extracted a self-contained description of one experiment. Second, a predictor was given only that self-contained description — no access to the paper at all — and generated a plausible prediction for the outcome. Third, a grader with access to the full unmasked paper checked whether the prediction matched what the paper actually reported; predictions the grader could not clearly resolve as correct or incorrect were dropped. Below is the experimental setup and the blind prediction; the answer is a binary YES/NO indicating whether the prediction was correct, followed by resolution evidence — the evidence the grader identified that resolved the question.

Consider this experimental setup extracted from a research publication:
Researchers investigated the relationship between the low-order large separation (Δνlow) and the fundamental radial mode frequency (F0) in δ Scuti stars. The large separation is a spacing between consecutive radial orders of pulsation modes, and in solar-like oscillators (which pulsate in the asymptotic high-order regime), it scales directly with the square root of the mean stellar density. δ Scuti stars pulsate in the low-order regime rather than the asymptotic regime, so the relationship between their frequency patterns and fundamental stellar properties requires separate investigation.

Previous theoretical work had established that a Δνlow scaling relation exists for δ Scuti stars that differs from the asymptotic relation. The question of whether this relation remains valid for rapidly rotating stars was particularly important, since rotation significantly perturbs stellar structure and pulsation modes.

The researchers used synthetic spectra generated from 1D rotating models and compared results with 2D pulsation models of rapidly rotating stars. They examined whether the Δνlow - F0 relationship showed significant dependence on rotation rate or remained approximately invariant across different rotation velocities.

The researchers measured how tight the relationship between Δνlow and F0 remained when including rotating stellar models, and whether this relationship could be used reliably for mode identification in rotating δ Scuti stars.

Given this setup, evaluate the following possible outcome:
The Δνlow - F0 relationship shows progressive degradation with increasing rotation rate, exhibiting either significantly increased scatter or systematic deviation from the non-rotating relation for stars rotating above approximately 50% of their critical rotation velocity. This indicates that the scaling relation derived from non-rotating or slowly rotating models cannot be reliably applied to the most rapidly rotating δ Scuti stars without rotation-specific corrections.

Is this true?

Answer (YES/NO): NO